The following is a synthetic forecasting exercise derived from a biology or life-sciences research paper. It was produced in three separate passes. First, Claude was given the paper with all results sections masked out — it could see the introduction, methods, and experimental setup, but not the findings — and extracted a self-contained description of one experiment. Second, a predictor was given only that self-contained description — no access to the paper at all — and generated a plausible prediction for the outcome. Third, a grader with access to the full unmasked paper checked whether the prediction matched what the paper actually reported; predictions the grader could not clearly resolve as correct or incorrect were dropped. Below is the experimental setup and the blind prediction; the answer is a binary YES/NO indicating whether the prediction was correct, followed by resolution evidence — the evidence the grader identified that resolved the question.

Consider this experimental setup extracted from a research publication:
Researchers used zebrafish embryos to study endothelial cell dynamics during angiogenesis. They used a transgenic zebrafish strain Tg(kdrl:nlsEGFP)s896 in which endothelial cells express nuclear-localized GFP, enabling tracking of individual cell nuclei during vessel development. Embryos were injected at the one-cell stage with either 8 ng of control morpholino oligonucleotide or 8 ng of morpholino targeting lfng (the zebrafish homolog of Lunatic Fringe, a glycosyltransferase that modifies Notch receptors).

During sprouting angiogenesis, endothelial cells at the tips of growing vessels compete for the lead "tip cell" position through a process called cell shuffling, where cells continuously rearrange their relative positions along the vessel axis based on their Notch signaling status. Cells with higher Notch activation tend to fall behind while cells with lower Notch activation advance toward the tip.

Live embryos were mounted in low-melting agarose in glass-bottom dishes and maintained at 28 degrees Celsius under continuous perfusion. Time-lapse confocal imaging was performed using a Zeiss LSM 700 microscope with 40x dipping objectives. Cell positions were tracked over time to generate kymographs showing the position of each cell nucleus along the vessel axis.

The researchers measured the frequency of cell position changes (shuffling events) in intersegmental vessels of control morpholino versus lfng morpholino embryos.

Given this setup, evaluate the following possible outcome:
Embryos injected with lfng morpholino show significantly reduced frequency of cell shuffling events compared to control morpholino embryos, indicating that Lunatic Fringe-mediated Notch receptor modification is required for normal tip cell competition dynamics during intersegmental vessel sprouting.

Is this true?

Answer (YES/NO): NO